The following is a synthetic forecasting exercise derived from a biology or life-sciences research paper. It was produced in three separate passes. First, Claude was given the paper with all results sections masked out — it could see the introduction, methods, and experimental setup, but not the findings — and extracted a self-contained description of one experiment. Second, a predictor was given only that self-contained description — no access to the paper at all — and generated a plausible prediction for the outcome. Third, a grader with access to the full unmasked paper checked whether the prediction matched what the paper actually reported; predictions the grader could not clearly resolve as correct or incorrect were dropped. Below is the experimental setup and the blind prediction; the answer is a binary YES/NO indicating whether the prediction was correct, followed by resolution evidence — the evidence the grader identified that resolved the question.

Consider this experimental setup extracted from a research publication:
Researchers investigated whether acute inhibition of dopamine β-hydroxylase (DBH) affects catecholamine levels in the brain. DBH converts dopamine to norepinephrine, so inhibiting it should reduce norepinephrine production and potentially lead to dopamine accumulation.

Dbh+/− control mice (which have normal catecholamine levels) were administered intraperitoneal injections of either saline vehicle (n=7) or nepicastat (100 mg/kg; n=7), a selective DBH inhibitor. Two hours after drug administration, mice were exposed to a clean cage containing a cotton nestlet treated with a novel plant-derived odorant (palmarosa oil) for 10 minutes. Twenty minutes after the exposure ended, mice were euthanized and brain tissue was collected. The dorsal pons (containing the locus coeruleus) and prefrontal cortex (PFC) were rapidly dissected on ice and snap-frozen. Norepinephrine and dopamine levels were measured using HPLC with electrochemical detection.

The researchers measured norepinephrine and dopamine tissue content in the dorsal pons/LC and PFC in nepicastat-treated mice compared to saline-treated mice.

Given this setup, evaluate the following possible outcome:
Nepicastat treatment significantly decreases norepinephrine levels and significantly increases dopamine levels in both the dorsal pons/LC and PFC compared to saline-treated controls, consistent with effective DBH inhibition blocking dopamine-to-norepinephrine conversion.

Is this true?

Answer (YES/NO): NO